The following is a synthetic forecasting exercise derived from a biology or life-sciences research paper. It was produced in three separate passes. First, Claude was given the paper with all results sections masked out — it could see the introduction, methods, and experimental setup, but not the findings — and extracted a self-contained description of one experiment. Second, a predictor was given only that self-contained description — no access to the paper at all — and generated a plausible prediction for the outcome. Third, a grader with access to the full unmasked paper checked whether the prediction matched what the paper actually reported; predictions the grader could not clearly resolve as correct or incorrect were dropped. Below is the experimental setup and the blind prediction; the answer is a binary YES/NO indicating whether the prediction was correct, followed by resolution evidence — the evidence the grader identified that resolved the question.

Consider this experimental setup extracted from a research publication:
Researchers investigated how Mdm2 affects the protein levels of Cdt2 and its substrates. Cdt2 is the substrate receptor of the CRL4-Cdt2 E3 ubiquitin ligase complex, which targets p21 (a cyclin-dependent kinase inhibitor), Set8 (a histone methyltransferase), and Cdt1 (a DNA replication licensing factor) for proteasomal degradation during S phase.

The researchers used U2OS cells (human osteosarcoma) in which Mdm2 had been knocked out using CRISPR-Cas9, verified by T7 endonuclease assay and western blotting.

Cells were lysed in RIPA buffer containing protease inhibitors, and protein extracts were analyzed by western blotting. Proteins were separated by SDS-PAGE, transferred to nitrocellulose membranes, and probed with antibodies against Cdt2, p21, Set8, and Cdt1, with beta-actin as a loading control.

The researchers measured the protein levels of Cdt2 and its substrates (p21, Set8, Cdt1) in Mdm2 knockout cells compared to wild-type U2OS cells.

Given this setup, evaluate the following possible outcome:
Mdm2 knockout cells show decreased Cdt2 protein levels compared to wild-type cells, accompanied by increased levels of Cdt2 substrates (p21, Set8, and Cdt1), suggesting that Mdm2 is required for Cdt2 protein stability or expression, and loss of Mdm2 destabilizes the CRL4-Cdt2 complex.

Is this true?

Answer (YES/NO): NO